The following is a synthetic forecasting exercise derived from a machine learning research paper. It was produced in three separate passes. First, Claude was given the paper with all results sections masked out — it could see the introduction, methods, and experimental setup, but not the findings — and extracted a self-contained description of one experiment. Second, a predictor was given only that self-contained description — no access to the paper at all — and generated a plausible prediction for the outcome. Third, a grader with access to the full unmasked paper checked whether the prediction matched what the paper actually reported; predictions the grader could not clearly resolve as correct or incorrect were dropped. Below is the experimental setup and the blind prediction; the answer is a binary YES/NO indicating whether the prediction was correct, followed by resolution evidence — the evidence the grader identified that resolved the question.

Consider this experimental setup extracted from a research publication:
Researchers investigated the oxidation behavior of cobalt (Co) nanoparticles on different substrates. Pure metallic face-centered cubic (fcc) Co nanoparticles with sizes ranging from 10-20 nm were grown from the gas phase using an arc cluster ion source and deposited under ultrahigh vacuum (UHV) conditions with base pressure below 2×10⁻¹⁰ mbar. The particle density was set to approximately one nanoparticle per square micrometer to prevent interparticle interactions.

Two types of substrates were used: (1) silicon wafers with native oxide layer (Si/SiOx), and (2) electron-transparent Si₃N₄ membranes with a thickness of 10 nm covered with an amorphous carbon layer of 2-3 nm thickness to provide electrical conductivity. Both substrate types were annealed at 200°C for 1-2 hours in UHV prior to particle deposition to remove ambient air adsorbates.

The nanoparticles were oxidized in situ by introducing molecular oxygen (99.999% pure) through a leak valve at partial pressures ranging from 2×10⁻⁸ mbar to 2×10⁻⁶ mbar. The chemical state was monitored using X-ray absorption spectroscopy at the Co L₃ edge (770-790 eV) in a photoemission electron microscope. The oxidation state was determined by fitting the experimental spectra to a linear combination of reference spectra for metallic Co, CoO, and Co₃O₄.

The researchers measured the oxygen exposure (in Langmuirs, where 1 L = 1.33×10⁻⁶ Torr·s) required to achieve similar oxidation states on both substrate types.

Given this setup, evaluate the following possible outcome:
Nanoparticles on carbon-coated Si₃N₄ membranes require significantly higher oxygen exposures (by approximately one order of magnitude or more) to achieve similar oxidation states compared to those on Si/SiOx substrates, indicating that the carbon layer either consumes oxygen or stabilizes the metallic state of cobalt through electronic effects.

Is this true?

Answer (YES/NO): NO